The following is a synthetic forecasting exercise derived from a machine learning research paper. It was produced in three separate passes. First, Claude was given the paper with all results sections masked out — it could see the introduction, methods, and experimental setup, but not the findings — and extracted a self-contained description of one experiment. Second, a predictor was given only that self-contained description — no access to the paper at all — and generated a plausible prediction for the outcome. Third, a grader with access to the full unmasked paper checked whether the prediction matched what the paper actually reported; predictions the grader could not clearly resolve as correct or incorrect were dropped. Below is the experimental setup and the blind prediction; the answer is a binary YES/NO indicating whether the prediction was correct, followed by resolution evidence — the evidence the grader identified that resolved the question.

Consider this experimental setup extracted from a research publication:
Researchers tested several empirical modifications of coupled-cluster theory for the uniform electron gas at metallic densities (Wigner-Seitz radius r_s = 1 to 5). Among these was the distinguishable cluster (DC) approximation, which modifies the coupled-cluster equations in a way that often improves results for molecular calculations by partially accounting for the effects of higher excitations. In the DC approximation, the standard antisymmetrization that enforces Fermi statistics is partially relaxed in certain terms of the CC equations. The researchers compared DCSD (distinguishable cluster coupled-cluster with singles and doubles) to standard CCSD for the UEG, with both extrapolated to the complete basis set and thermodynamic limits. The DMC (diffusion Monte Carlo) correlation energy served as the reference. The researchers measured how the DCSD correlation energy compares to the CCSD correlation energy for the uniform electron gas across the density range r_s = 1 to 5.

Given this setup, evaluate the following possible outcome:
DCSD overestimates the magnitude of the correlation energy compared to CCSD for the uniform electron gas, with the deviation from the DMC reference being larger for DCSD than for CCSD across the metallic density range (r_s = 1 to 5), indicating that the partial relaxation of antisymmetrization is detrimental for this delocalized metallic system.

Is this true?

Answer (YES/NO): NO